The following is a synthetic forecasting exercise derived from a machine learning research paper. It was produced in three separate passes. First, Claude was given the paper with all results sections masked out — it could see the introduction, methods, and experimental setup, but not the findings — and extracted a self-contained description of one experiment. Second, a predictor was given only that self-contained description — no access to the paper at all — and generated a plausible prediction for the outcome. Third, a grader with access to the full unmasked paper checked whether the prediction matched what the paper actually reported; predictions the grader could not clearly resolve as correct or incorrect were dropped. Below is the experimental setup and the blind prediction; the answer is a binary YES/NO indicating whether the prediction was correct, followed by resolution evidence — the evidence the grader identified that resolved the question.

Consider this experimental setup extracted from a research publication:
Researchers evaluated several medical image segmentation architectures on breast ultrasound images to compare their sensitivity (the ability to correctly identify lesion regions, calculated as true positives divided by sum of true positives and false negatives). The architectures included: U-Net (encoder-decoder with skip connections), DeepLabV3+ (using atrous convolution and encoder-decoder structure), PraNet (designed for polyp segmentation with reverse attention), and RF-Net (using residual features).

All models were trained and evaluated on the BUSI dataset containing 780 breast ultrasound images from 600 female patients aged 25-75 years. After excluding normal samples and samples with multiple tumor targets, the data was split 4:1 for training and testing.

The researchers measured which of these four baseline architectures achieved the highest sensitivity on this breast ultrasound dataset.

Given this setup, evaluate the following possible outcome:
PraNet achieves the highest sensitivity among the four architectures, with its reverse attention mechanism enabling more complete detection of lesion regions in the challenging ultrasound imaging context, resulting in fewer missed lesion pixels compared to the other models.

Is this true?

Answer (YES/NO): NO